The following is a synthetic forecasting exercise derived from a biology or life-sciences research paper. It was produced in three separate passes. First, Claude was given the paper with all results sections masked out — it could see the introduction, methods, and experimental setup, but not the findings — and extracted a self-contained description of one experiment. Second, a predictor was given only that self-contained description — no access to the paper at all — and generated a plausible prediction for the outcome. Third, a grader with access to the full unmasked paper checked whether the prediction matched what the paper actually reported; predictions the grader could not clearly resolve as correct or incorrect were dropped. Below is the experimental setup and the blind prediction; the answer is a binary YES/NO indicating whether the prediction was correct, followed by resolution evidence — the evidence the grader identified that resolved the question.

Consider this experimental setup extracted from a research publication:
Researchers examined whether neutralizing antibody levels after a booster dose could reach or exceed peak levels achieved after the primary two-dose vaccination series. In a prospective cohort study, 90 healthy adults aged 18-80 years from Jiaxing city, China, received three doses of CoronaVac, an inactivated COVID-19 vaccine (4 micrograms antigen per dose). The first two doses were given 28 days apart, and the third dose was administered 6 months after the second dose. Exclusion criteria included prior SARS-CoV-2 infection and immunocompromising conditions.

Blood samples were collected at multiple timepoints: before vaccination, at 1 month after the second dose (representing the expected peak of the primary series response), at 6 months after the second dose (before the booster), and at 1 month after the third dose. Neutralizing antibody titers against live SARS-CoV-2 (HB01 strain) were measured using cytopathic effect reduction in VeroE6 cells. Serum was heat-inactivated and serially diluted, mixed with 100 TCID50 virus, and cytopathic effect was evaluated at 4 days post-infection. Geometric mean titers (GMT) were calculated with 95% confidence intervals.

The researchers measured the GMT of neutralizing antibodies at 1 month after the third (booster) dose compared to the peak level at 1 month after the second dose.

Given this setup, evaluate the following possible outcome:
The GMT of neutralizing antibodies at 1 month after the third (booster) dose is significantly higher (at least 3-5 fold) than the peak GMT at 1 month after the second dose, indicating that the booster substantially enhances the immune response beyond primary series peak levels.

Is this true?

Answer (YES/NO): YES